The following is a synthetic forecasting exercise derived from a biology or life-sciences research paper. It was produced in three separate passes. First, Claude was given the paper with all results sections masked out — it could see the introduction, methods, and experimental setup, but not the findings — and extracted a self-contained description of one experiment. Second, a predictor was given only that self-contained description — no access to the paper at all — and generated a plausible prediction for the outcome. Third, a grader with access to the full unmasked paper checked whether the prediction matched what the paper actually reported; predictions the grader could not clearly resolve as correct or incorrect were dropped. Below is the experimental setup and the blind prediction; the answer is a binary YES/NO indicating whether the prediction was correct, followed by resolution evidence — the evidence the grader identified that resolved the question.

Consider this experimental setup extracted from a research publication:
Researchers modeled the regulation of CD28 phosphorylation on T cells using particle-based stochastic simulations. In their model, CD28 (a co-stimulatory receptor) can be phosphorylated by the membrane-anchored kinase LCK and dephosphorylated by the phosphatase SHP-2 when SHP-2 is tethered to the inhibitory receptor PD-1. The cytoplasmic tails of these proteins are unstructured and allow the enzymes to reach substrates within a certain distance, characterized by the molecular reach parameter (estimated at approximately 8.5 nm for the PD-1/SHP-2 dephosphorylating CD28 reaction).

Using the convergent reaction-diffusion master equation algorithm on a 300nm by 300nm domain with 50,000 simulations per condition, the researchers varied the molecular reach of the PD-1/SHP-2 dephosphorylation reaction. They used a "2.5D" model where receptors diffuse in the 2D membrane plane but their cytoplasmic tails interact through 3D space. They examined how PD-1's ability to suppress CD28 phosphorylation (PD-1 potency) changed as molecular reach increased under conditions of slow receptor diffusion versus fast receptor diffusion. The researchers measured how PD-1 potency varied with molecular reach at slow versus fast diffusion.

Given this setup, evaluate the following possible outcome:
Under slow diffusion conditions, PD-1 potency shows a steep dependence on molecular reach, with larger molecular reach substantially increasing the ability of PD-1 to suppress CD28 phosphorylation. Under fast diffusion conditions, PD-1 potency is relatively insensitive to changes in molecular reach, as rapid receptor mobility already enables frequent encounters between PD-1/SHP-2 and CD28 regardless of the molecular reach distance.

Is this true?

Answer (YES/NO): NO